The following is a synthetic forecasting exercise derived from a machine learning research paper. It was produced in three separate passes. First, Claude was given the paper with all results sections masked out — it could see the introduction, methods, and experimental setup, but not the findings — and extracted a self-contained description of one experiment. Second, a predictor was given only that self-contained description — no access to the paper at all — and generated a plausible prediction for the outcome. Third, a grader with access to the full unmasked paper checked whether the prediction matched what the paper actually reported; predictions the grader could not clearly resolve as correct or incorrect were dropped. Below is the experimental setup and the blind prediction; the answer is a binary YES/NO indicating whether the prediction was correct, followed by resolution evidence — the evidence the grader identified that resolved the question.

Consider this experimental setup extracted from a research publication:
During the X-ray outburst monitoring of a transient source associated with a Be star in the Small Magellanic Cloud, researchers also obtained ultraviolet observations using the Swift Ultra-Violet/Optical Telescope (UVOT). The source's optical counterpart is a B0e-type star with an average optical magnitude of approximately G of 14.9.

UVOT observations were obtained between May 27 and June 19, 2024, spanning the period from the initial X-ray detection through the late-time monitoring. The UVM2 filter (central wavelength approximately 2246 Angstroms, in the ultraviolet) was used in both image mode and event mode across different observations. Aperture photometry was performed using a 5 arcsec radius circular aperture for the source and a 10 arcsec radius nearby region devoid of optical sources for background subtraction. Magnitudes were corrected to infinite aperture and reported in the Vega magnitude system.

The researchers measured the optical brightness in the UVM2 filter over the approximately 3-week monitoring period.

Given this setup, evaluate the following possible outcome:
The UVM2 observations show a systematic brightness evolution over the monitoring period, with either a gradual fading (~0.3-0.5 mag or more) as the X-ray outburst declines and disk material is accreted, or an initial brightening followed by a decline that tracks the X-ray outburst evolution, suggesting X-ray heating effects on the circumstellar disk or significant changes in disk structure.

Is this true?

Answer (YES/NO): NO